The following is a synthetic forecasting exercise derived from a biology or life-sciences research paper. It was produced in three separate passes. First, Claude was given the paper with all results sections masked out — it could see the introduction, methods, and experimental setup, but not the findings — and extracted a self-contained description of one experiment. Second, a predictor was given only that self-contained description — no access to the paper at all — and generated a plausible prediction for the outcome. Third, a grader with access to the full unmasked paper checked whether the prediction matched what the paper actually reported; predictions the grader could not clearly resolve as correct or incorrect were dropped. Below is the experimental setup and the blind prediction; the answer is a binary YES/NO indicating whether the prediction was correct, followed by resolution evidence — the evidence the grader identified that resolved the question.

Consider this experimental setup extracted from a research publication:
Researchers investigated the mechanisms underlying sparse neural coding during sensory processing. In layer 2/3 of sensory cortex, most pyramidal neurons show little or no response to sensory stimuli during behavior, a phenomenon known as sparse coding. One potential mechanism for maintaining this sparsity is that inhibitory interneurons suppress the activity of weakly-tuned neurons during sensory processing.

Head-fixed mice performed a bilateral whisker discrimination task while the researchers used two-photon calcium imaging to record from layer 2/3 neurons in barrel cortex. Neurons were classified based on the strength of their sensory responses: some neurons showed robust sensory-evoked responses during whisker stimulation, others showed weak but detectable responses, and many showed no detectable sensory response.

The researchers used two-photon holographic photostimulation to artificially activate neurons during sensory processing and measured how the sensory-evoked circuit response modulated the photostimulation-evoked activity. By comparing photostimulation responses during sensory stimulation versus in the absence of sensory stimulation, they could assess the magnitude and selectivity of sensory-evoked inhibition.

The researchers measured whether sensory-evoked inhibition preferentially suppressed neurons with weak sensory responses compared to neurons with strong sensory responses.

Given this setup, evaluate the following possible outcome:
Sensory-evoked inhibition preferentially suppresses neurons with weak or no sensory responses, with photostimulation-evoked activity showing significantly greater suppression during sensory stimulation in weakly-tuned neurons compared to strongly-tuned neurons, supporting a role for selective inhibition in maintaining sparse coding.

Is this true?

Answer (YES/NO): YES